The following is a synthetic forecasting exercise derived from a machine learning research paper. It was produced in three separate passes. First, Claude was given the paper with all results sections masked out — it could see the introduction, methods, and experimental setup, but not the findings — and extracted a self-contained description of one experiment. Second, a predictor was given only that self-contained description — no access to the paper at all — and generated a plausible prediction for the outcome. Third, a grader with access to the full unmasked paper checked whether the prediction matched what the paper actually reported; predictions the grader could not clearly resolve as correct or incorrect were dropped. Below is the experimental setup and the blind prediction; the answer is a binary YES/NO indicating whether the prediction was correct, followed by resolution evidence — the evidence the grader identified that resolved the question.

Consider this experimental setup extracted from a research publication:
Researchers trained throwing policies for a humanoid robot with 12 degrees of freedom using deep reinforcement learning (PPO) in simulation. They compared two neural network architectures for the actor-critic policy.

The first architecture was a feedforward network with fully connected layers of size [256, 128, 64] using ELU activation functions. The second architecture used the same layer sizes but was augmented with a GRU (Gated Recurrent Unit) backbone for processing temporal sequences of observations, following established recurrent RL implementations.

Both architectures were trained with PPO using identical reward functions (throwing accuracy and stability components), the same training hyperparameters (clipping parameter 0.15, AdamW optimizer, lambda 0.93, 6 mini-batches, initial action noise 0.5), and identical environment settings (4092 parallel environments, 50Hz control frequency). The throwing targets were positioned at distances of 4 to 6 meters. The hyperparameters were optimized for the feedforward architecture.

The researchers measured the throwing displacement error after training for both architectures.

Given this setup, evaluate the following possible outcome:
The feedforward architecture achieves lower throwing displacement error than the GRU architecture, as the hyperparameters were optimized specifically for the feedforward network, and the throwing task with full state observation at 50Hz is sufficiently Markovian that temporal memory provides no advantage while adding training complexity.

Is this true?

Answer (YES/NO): YES